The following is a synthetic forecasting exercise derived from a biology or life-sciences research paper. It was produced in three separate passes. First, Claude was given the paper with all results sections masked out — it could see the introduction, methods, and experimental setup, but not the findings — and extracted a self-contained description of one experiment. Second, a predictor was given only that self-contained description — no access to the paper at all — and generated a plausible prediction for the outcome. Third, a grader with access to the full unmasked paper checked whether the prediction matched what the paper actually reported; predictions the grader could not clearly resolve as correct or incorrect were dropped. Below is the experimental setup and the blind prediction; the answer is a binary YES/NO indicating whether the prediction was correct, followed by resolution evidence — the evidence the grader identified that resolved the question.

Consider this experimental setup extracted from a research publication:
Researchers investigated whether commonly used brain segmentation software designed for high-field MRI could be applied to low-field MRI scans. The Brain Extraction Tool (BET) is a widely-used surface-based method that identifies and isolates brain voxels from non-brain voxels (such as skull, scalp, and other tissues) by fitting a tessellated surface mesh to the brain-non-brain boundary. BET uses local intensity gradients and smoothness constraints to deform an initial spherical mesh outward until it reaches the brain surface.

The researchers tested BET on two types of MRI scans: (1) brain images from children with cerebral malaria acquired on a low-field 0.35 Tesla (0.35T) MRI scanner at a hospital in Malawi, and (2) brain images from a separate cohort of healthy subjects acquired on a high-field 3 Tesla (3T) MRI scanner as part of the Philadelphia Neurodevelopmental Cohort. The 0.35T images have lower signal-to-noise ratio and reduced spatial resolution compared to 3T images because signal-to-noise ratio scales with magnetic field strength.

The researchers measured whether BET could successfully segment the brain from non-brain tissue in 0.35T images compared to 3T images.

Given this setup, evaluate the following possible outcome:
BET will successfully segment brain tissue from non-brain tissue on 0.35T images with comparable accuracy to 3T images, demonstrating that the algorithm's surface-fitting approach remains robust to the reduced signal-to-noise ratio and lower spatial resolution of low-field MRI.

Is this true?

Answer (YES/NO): NO